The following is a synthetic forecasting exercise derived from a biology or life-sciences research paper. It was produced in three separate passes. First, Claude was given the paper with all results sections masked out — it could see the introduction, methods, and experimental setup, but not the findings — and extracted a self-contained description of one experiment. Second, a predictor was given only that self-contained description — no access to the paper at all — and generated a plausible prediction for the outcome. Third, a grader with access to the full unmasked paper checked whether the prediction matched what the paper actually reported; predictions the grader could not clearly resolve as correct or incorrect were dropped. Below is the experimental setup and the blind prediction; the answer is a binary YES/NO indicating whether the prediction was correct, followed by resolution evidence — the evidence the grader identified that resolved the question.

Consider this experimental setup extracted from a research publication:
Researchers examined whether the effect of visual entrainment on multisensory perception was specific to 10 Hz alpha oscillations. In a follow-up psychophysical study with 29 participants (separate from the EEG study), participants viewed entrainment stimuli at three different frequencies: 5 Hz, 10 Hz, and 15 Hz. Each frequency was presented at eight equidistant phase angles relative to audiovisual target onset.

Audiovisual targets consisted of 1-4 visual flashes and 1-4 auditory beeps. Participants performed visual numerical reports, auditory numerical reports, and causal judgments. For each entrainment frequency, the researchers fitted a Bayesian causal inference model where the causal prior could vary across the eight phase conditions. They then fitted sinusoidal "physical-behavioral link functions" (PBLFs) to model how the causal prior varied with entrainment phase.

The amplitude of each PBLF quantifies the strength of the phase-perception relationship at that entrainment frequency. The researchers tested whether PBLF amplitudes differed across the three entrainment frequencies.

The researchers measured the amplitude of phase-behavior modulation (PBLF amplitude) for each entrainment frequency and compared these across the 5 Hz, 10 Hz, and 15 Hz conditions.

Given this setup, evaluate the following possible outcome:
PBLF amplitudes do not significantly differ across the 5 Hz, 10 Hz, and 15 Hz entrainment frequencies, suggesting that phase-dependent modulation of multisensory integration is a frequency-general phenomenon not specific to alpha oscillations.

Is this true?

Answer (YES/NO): NO